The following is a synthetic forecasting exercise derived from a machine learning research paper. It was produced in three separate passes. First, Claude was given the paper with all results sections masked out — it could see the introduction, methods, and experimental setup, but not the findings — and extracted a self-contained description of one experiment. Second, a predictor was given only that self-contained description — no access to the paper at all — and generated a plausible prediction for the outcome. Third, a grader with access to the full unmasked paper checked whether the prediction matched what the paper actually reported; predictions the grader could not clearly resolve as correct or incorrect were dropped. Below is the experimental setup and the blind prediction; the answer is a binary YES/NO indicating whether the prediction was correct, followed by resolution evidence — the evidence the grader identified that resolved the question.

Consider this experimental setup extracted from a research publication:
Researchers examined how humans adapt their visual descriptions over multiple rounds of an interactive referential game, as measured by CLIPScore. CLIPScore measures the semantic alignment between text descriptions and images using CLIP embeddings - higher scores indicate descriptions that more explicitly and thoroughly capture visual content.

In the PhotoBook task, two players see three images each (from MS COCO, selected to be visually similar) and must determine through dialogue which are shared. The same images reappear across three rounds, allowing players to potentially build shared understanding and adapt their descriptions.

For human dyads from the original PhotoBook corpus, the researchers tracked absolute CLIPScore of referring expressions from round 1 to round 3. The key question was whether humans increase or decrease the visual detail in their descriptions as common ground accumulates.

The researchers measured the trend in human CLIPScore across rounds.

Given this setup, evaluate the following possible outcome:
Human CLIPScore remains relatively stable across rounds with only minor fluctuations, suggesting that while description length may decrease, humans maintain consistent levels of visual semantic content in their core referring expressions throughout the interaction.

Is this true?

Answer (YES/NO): NO